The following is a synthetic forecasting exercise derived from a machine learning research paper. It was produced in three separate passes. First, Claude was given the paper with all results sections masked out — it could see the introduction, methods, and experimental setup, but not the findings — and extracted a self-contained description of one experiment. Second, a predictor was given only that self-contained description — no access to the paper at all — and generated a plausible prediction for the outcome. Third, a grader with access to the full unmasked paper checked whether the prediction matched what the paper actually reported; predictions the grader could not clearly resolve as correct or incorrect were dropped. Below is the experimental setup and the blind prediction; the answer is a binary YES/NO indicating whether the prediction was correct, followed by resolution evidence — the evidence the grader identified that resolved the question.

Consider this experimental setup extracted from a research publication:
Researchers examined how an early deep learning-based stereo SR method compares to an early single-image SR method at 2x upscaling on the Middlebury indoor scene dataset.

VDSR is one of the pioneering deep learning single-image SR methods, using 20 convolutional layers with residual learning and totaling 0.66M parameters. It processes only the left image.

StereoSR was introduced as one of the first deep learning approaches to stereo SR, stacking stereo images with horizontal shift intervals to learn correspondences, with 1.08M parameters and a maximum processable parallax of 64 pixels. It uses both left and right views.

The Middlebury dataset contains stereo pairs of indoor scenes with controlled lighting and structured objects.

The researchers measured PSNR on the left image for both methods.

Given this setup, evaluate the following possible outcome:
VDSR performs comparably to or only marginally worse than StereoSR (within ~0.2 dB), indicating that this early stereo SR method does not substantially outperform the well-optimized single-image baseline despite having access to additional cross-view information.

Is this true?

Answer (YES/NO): NO